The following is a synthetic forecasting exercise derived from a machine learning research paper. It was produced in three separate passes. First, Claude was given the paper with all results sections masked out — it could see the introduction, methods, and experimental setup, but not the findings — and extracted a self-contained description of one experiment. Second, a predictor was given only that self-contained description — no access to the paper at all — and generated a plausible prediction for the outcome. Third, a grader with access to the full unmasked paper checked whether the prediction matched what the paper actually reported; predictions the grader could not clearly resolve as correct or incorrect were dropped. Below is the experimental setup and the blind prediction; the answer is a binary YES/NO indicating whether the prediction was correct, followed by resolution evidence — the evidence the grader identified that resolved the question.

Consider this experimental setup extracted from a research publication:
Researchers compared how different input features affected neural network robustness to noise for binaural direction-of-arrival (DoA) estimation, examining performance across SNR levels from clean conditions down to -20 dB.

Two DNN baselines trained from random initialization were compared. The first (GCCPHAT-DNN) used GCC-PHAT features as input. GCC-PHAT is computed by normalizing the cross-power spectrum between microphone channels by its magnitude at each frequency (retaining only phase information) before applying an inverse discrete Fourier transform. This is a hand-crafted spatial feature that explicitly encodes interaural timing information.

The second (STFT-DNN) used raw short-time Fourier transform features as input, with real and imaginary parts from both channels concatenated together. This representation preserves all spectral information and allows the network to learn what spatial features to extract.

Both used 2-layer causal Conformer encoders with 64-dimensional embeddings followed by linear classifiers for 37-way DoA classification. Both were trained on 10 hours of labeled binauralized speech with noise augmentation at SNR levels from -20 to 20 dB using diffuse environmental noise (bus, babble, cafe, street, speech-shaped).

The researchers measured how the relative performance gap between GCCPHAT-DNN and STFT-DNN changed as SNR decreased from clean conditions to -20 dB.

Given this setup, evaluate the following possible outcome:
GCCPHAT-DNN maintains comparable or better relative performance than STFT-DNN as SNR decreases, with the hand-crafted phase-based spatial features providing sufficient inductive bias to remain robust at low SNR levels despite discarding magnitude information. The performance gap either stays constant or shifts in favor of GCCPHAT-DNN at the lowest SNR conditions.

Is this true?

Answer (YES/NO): NO